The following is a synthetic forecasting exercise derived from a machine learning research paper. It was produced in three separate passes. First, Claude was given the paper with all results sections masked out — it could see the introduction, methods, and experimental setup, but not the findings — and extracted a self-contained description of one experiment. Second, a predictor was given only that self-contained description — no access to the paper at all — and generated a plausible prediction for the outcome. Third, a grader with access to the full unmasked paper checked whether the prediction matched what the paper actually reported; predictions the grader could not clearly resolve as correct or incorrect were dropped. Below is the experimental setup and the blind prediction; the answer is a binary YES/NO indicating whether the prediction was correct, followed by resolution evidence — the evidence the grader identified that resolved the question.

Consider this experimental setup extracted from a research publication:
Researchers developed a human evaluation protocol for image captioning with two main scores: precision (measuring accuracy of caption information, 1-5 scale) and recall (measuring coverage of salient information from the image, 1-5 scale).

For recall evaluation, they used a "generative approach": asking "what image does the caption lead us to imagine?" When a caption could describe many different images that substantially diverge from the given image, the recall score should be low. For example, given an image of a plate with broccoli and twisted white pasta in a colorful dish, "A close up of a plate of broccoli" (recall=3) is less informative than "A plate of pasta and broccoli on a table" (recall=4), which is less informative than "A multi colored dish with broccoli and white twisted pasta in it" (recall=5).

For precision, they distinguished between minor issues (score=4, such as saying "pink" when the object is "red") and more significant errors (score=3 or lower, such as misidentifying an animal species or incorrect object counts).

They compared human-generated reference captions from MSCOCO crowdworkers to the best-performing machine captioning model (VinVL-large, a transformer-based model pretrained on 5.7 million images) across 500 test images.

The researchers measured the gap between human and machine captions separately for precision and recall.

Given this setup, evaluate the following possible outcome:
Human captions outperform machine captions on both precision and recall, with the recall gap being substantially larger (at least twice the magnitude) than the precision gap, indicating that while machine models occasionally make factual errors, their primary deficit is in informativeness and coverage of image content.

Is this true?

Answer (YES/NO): NO